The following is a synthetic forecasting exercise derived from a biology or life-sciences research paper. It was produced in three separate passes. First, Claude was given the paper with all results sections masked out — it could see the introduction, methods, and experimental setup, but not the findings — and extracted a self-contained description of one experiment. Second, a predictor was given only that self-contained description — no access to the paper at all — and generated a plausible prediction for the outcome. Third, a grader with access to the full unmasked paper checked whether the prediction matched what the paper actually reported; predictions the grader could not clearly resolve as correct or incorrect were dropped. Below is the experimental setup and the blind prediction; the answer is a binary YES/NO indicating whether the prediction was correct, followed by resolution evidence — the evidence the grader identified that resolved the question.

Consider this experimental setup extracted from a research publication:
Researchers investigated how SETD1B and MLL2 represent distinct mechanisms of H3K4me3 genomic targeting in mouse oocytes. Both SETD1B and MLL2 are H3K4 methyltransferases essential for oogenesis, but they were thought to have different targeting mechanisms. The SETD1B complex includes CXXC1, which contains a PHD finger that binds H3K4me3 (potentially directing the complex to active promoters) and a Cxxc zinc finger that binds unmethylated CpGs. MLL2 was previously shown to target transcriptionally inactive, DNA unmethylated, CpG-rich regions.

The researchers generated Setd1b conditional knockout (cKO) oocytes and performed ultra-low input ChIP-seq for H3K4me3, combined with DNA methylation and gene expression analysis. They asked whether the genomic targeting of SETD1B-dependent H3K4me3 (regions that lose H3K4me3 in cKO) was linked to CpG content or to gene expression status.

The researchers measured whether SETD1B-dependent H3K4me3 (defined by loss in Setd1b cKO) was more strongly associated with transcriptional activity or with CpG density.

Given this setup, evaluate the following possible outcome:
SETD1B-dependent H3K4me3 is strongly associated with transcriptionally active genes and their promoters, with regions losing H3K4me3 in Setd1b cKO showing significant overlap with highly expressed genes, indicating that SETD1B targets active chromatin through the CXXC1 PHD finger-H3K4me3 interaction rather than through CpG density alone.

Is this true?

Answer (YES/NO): YES